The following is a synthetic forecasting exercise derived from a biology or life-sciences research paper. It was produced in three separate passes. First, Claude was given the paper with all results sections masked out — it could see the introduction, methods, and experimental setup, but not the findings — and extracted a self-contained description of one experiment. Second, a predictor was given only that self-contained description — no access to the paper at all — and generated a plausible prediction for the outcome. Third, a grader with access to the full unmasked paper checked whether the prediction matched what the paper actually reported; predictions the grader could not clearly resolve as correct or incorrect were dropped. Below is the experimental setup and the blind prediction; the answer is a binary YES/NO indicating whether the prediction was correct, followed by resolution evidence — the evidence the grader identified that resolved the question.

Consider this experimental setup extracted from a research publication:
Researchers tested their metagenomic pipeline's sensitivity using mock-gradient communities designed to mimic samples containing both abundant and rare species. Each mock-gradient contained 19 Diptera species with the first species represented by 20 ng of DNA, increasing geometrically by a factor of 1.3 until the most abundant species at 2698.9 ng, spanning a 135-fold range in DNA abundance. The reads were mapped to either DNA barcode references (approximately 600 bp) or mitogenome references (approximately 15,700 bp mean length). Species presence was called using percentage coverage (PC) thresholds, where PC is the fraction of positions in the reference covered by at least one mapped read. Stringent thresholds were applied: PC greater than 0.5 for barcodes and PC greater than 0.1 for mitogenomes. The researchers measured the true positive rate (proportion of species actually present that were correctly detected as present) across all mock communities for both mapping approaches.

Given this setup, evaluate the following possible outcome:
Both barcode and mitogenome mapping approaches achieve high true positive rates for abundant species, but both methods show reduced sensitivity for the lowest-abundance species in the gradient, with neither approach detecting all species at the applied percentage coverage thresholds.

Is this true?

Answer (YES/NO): NO